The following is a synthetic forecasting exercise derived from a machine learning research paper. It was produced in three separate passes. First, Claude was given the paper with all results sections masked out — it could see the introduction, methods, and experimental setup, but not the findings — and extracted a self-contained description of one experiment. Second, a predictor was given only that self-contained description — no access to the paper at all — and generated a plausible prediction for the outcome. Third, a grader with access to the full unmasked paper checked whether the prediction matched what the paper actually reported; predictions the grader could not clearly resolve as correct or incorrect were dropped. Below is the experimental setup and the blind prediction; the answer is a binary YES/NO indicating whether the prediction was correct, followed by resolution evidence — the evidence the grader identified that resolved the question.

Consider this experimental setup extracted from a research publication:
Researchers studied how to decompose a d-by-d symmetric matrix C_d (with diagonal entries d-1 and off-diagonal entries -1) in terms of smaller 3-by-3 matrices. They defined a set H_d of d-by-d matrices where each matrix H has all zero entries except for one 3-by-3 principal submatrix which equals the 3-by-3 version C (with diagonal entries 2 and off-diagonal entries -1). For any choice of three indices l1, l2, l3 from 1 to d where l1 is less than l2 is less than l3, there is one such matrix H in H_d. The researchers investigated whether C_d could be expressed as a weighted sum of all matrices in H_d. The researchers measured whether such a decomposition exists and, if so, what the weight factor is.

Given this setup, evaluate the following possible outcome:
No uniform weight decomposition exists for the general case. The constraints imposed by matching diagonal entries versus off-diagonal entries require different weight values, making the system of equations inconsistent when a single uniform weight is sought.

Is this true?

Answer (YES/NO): NO